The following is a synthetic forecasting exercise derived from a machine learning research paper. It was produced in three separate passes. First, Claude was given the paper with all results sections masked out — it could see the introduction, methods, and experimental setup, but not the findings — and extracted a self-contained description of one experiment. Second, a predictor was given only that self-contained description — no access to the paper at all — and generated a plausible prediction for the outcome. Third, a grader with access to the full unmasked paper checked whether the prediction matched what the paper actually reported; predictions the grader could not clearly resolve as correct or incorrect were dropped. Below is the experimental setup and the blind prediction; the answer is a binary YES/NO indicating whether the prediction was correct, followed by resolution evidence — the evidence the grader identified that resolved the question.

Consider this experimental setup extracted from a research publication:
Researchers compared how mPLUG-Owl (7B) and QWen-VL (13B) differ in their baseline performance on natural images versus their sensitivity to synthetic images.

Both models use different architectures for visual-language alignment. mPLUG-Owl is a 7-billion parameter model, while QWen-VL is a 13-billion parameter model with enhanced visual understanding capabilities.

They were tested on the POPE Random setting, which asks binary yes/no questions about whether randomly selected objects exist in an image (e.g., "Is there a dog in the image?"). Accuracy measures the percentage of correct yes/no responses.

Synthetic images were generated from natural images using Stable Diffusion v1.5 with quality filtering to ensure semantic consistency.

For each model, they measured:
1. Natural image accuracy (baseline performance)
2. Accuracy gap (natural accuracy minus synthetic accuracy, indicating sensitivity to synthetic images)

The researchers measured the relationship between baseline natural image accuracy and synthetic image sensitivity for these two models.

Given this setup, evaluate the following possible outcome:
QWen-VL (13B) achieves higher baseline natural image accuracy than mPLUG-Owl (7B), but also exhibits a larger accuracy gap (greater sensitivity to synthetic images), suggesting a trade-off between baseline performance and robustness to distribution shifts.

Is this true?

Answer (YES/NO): YES